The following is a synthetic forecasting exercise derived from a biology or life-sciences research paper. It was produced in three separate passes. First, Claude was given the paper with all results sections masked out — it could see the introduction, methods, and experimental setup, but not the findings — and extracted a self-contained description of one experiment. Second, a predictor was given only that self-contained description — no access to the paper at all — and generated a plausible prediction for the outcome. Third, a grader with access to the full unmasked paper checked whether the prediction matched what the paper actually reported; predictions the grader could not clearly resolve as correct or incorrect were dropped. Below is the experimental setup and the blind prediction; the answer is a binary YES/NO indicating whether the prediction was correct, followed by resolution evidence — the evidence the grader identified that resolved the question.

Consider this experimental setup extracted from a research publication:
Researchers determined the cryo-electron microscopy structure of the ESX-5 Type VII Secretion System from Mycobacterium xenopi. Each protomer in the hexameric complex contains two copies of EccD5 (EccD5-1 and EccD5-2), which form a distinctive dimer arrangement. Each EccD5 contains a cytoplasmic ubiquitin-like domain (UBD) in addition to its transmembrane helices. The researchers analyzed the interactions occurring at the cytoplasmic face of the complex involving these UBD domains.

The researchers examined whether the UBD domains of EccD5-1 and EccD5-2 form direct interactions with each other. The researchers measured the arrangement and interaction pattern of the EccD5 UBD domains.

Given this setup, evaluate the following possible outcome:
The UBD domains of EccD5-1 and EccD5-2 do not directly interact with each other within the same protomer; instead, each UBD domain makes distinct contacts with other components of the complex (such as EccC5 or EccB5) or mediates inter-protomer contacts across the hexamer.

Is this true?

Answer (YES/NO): NO